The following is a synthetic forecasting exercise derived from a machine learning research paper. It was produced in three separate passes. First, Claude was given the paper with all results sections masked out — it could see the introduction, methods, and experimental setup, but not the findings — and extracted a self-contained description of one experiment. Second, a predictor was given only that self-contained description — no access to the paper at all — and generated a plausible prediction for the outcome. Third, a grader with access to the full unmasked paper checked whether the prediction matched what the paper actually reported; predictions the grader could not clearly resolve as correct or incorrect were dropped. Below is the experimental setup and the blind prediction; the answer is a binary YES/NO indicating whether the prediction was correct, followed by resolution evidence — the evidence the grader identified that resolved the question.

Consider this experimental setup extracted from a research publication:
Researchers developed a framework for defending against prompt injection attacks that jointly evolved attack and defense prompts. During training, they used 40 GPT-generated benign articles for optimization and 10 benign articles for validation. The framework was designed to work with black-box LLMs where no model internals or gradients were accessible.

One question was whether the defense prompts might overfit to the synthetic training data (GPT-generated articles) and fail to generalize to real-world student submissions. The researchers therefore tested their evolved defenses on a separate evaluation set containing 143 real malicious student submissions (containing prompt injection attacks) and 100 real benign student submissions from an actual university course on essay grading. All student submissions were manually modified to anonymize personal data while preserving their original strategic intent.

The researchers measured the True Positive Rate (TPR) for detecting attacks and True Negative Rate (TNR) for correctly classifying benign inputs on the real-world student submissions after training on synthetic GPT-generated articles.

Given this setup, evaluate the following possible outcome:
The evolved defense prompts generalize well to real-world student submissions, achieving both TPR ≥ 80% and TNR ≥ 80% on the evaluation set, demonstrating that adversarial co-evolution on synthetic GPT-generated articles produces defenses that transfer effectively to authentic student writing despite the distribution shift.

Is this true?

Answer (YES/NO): YES